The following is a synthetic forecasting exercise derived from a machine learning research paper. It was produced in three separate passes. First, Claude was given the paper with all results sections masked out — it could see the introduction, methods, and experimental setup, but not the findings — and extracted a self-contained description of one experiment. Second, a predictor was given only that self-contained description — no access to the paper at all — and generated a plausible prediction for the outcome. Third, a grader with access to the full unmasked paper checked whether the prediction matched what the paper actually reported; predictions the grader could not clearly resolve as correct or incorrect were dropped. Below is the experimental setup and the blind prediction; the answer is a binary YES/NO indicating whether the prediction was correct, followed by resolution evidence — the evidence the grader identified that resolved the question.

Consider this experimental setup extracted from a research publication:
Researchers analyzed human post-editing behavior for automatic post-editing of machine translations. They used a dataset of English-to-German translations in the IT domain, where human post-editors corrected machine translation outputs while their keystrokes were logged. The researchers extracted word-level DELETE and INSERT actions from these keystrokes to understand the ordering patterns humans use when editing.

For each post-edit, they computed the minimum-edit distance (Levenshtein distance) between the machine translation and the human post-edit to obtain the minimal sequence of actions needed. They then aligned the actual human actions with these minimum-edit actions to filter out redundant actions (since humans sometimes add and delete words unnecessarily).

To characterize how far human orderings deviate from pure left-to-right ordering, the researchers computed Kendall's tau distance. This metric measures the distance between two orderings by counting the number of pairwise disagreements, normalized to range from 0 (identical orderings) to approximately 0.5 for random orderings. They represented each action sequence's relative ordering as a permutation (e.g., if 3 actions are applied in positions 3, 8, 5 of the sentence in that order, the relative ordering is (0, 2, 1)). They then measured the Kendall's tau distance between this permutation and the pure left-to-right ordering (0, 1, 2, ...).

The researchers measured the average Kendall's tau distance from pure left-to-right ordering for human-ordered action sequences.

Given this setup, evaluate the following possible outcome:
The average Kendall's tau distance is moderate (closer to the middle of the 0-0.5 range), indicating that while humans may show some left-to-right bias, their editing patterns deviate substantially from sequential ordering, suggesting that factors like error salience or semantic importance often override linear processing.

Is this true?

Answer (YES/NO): NO